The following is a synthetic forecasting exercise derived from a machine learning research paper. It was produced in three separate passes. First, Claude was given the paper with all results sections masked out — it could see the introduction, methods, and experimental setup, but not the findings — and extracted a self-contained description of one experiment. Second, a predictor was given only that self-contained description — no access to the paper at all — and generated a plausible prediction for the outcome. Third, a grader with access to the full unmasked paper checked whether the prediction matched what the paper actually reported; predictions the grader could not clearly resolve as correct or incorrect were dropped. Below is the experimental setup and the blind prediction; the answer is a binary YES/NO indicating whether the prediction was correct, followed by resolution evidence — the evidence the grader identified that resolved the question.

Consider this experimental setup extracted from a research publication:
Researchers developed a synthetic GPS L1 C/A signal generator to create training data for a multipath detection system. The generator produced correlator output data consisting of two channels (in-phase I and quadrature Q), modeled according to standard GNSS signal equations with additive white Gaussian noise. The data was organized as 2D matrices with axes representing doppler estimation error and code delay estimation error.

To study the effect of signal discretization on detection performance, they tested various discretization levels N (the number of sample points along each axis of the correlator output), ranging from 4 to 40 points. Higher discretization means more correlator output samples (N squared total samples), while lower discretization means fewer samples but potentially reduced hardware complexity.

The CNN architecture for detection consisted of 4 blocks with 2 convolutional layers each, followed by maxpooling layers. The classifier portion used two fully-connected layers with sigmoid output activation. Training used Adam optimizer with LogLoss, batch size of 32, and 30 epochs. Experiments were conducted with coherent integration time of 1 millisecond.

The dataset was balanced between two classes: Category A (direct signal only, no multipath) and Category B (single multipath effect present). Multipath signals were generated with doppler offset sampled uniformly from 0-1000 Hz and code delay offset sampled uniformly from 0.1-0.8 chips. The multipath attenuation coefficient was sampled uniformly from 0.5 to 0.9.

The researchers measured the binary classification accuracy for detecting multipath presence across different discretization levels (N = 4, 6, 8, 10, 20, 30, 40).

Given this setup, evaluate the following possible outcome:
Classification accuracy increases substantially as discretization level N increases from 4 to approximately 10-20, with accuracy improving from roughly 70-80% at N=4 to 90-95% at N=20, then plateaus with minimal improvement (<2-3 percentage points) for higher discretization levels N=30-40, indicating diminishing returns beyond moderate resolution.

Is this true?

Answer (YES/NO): NO